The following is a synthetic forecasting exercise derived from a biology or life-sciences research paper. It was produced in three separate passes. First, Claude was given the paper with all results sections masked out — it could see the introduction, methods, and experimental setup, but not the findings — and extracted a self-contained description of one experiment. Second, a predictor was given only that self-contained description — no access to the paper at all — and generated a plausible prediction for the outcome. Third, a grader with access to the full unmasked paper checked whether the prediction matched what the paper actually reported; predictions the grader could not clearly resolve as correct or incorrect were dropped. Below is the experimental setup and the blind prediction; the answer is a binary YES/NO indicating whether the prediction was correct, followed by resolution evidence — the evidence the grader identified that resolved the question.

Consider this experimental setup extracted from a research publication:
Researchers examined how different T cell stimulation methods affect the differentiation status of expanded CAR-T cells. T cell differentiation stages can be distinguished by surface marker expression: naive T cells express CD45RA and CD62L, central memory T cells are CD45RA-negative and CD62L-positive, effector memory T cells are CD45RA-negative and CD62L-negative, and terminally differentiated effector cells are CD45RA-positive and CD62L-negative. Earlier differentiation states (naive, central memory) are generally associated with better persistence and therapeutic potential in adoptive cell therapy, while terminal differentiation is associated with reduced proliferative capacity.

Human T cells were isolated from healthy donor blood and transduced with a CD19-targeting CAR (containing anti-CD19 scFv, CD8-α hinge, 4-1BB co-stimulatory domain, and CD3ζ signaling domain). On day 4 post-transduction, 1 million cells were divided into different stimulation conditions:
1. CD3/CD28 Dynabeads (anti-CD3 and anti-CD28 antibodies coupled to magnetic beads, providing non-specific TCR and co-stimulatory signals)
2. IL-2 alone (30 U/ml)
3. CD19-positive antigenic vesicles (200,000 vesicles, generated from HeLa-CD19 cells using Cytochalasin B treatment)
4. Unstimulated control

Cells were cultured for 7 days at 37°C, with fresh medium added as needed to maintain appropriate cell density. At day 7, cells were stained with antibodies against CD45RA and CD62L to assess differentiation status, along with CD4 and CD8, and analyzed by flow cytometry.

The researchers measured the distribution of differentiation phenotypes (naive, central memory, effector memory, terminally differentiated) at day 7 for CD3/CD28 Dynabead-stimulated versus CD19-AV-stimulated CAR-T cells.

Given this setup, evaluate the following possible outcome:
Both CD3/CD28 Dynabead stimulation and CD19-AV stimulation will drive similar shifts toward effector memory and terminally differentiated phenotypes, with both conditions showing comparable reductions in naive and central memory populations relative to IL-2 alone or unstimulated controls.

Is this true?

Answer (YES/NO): NO